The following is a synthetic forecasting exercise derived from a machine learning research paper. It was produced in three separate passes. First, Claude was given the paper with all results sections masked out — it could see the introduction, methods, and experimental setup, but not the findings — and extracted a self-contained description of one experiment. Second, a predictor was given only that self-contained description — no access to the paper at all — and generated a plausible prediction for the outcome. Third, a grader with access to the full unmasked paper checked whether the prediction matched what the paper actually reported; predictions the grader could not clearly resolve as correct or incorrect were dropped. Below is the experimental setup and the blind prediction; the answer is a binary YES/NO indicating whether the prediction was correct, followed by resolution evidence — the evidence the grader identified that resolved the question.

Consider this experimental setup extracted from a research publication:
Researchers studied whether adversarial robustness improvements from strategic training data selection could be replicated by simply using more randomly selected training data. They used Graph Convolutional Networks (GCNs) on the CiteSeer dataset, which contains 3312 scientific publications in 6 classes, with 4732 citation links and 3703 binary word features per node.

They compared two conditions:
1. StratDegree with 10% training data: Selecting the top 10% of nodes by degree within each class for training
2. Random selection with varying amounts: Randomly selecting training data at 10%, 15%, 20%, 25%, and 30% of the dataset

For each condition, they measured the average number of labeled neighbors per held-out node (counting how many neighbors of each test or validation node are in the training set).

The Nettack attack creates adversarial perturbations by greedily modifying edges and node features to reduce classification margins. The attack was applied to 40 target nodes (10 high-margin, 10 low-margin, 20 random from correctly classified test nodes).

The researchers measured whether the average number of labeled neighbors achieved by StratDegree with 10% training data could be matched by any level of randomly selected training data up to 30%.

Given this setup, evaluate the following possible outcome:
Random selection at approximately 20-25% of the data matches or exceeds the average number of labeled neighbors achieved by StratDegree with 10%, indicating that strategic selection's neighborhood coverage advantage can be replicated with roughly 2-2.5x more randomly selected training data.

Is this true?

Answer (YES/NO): YES